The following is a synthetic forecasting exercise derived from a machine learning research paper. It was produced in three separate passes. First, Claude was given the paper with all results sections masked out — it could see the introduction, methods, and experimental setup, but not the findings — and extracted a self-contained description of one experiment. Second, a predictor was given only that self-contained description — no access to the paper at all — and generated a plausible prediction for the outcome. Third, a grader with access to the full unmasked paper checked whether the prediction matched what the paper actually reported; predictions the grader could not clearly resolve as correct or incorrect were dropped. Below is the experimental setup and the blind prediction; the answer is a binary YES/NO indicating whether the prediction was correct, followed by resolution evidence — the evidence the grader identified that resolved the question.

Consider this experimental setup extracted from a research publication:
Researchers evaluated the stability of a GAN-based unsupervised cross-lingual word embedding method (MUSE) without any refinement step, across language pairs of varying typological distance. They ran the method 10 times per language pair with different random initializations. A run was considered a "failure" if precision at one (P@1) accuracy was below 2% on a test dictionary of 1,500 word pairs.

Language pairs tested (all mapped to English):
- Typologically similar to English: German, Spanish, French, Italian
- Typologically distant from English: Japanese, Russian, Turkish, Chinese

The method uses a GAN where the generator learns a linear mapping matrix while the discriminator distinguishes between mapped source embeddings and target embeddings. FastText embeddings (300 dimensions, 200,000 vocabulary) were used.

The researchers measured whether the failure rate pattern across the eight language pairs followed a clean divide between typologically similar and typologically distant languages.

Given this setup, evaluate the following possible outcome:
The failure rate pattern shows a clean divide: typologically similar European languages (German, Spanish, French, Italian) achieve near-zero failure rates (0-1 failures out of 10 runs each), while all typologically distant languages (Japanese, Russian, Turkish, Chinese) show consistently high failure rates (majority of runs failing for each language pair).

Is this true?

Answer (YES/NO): NO